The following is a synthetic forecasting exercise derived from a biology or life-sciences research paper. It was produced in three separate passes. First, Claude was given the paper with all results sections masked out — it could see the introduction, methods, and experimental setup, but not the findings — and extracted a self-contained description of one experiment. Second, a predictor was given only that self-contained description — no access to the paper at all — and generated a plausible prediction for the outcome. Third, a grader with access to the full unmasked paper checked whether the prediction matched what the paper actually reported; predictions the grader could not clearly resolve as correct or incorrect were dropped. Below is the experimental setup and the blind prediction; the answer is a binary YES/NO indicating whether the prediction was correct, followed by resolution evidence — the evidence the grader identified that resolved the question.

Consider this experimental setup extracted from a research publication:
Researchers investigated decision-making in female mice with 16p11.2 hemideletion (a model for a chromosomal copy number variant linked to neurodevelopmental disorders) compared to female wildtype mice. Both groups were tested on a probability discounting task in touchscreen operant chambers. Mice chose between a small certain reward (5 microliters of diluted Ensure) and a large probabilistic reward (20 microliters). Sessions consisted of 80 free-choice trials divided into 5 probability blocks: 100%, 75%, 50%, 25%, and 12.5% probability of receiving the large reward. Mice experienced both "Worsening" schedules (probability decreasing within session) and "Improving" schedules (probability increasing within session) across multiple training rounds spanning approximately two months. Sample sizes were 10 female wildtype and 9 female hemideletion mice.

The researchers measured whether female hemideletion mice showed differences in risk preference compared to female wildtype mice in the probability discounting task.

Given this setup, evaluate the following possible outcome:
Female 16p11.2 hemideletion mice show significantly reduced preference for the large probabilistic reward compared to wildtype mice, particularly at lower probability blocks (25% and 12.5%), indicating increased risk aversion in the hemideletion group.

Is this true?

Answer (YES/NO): NO